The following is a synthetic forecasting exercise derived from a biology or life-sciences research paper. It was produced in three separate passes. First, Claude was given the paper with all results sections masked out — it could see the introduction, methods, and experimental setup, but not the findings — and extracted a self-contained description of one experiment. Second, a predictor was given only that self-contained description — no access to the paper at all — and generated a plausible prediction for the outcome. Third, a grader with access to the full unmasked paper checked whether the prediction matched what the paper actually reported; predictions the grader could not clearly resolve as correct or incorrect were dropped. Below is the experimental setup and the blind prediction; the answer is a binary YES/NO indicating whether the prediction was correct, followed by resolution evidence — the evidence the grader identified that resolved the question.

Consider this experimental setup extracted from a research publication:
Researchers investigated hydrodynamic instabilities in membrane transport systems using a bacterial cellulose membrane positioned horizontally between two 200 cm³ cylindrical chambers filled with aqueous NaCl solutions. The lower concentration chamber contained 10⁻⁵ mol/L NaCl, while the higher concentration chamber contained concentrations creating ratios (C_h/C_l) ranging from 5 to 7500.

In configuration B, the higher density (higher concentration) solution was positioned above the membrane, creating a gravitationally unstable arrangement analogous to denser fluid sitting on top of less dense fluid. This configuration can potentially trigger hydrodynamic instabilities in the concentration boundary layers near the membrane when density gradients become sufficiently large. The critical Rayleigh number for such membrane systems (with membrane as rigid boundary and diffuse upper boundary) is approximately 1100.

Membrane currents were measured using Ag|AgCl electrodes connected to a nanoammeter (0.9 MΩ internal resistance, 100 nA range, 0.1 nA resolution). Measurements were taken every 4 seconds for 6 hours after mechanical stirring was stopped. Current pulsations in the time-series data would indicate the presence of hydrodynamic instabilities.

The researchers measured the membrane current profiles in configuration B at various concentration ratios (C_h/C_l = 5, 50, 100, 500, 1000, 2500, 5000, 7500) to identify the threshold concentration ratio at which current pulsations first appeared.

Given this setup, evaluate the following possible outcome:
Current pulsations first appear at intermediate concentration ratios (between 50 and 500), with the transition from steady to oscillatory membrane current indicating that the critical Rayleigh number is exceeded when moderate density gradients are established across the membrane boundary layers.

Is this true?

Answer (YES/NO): YES